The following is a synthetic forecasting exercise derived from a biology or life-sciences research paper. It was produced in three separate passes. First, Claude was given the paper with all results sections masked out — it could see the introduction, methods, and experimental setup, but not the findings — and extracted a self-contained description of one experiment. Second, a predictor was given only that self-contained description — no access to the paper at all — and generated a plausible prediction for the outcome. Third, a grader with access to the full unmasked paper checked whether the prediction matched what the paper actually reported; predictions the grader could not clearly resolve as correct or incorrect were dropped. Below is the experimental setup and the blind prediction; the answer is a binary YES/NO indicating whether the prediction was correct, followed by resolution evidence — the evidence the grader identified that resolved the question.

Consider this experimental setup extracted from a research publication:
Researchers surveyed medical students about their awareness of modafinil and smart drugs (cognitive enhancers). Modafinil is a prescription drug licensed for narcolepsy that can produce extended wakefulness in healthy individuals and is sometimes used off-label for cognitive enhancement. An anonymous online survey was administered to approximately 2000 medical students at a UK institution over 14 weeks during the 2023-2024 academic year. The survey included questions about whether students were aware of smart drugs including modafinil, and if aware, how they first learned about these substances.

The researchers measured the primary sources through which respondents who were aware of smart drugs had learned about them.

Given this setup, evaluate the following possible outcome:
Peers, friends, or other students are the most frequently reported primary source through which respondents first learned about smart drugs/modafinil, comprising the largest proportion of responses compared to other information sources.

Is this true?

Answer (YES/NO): YES